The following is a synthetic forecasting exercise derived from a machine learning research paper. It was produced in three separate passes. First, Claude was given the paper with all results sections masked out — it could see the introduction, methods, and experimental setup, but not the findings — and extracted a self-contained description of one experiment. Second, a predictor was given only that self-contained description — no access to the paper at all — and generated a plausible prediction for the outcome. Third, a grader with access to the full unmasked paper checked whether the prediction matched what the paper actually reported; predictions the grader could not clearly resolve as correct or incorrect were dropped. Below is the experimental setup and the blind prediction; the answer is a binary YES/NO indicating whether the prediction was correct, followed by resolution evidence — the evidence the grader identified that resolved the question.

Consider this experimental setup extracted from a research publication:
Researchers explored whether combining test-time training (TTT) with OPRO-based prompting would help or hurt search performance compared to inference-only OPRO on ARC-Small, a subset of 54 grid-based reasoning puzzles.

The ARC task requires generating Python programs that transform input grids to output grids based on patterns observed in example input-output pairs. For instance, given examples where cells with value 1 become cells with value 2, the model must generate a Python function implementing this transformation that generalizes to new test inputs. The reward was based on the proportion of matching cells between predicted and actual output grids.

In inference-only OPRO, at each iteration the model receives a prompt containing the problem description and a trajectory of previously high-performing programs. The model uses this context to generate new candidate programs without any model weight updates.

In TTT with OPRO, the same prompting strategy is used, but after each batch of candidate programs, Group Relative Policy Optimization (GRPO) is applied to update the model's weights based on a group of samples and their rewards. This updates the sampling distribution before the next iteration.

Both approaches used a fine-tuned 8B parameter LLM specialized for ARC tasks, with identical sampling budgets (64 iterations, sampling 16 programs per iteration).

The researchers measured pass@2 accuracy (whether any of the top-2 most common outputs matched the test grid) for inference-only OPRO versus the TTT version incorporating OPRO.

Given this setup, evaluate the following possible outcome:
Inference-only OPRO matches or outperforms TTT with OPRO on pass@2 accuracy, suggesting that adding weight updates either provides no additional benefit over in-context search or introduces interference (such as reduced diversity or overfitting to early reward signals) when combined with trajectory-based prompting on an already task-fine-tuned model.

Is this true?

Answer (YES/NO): YES